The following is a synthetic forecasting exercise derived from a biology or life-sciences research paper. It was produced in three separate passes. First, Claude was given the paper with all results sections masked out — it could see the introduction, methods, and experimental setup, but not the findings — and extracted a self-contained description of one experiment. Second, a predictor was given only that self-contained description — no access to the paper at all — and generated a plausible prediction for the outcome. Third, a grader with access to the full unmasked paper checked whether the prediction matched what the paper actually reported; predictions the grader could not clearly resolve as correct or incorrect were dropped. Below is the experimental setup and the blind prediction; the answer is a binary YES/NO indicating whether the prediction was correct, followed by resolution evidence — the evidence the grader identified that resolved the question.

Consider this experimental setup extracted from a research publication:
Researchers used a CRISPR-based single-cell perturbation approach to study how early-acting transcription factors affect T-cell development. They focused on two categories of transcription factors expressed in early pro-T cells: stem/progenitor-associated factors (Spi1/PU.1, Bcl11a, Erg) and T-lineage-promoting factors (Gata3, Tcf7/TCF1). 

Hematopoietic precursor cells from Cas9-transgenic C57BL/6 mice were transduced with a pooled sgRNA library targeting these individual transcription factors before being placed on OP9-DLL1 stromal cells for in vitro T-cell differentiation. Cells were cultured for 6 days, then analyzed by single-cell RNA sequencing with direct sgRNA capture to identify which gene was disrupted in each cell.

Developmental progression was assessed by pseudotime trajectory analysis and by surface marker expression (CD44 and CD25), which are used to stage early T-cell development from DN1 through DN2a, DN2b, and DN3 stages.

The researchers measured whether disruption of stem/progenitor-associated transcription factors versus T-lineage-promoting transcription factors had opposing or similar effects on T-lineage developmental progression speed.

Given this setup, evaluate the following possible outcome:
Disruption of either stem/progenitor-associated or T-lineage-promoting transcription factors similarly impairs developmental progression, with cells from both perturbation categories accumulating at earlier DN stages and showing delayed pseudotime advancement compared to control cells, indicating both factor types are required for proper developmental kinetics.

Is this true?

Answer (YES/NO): NO